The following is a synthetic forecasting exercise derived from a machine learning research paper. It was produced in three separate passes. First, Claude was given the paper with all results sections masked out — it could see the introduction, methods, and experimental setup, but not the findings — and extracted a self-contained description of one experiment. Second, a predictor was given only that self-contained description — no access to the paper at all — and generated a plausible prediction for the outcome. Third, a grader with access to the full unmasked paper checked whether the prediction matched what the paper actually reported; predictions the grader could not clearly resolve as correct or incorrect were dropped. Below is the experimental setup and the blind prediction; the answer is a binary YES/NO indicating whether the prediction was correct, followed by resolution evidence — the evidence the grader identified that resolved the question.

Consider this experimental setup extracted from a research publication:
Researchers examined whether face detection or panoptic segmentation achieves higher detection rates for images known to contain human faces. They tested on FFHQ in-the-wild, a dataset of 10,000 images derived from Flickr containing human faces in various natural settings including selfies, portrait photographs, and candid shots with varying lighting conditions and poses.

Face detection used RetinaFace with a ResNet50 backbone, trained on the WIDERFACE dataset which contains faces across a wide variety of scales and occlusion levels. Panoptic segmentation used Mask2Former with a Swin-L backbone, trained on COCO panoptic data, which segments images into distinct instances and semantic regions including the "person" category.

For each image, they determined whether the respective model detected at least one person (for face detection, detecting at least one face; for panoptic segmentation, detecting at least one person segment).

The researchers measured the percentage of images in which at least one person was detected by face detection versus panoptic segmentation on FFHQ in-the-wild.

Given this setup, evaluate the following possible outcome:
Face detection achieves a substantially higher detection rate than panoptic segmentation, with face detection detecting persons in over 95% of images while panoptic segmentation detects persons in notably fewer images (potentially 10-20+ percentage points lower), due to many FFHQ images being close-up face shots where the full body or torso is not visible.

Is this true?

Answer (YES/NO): NO